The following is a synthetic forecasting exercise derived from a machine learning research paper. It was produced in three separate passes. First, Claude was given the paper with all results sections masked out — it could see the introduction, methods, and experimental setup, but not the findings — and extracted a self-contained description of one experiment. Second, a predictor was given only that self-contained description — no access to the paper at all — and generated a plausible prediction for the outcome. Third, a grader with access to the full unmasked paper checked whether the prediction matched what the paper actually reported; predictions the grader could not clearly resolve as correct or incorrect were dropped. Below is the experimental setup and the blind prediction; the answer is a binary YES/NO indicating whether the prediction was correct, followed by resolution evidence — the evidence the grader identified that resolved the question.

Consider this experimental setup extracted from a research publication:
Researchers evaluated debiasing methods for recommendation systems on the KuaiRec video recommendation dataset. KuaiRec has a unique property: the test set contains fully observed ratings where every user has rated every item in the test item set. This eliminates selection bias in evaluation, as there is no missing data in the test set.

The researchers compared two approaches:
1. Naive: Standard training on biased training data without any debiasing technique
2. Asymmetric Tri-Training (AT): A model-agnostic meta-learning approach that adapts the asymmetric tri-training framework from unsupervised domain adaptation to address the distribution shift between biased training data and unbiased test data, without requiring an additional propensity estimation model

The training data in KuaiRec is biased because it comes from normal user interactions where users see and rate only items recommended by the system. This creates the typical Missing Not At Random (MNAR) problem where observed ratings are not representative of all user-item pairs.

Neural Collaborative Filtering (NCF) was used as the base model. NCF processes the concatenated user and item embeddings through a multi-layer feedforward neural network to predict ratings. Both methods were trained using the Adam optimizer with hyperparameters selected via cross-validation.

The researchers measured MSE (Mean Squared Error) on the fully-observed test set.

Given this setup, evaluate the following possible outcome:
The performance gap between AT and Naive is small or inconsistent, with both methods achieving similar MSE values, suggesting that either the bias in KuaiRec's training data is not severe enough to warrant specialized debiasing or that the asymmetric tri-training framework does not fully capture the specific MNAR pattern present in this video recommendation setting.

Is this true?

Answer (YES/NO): NO